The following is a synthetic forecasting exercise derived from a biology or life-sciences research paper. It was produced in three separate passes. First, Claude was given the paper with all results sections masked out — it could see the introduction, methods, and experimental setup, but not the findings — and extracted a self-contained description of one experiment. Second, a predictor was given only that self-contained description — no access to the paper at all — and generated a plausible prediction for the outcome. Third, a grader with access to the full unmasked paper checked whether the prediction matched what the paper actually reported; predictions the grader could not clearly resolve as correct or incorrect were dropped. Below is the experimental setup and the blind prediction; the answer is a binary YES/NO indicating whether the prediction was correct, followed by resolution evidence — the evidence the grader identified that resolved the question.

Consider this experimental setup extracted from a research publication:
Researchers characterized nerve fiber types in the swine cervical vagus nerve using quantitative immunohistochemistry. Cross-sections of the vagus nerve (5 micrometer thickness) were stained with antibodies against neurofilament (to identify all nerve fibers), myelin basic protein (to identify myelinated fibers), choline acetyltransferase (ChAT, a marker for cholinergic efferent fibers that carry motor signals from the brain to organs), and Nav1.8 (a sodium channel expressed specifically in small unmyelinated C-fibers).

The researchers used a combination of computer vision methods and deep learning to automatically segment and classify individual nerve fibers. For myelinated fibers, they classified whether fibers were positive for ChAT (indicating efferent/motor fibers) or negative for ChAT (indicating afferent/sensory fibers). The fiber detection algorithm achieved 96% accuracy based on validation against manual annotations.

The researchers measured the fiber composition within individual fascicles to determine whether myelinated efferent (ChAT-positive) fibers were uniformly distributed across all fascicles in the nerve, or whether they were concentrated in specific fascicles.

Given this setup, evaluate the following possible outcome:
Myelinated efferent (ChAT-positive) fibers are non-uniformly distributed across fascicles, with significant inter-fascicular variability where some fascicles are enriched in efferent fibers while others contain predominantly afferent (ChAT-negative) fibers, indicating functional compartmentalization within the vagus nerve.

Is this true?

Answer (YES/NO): YES